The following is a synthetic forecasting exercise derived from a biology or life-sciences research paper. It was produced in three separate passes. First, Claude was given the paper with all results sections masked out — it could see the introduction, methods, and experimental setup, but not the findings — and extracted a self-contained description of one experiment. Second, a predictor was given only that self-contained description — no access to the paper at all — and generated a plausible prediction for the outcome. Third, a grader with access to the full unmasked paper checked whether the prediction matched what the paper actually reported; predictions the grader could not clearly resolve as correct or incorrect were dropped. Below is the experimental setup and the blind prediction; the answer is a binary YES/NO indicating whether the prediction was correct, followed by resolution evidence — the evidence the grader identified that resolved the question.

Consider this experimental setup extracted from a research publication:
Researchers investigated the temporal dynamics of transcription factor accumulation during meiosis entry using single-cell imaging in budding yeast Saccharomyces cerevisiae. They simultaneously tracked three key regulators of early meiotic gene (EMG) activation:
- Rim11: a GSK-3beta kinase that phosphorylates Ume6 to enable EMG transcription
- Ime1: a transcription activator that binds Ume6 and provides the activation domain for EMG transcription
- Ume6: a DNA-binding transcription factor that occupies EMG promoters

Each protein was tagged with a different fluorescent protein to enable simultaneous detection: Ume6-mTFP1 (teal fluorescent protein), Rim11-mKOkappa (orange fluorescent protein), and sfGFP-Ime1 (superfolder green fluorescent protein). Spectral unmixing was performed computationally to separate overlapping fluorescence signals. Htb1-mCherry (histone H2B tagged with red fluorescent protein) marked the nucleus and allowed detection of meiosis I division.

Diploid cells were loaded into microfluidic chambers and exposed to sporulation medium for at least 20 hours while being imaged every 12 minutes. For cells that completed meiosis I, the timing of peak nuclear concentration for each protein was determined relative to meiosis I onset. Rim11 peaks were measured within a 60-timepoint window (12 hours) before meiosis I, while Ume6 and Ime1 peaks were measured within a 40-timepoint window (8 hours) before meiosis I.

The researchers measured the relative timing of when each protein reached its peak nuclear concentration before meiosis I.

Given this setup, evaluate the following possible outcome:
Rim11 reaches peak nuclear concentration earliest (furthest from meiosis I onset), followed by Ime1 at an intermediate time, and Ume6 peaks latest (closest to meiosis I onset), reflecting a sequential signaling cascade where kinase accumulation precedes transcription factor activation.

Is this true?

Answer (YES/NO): NO